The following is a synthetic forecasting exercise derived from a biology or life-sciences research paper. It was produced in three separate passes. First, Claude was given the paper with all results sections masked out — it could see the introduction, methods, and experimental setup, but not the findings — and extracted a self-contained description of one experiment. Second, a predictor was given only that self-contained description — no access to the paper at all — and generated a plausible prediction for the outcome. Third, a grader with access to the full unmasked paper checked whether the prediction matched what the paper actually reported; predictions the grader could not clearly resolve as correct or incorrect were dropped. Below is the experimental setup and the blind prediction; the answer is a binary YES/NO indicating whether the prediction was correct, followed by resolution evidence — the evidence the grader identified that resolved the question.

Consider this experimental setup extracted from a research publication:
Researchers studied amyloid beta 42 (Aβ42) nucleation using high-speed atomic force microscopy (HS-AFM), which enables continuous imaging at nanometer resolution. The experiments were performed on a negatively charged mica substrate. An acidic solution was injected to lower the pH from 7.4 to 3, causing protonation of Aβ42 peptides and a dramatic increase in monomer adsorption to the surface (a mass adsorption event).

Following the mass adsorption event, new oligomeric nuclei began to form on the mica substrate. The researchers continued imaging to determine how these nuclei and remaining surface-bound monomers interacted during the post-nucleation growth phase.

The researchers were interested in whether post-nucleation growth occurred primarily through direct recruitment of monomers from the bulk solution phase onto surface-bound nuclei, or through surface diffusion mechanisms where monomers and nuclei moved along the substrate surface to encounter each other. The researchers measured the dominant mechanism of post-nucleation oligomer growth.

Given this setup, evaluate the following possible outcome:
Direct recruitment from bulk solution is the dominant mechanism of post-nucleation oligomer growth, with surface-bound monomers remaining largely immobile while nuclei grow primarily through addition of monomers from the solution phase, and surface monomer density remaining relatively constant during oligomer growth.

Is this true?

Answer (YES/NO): NO